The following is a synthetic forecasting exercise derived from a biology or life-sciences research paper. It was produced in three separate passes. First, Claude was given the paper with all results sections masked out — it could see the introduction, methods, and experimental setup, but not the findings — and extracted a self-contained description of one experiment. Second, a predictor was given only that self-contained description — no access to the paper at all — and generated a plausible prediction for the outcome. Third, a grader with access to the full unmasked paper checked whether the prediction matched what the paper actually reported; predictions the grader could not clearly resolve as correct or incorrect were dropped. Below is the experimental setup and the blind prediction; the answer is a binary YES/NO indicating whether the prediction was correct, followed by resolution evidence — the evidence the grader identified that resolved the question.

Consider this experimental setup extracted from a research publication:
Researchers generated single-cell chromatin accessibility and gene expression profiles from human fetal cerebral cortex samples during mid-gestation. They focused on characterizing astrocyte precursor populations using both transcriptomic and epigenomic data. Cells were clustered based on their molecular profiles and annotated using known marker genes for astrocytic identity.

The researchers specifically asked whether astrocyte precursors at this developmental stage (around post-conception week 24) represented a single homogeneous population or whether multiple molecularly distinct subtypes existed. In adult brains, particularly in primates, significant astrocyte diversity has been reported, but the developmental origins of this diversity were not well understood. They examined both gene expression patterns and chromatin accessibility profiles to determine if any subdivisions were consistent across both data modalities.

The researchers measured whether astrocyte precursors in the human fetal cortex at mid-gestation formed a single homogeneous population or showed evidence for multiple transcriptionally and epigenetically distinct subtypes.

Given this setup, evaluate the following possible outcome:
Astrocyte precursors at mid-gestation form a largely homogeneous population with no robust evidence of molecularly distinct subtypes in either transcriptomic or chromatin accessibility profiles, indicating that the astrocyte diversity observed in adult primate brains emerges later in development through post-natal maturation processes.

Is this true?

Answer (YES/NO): NO